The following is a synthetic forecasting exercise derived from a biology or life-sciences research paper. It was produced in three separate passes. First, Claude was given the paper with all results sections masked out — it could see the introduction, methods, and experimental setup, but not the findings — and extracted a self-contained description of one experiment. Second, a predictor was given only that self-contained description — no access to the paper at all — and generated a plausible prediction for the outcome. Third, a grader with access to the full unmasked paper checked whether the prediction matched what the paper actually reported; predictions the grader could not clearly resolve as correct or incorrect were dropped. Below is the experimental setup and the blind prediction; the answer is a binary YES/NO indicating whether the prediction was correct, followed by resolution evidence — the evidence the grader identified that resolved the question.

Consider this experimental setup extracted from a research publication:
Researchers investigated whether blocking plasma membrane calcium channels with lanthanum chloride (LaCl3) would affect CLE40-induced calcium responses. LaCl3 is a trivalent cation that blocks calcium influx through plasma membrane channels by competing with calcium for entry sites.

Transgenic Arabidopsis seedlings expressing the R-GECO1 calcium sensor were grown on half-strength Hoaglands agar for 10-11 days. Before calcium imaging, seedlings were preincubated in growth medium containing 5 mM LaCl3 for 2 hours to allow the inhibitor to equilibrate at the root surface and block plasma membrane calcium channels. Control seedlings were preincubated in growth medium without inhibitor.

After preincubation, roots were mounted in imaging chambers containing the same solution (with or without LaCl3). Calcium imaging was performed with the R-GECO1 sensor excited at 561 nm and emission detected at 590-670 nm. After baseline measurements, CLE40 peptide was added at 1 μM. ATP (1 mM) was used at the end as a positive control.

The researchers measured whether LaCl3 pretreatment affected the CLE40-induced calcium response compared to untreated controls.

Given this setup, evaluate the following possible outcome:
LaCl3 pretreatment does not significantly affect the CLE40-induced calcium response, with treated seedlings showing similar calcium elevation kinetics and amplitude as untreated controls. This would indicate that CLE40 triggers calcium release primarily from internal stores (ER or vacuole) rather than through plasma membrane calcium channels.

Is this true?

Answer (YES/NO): NO